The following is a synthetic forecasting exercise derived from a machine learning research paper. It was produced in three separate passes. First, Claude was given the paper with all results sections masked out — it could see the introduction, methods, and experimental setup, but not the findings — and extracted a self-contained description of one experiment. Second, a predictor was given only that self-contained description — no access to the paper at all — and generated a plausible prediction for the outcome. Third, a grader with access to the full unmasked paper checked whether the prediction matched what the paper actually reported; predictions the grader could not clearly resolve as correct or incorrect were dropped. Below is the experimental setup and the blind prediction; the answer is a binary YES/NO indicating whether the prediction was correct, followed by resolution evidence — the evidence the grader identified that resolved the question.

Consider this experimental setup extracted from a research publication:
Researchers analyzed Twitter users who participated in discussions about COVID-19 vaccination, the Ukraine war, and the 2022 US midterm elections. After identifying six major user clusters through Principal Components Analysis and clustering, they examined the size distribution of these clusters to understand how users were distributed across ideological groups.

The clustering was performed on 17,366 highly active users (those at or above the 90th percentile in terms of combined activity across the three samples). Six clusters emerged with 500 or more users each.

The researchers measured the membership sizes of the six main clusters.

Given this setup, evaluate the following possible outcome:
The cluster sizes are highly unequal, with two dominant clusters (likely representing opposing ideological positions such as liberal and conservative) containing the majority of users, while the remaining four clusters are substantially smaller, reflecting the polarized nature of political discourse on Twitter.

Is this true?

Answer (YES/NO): NO